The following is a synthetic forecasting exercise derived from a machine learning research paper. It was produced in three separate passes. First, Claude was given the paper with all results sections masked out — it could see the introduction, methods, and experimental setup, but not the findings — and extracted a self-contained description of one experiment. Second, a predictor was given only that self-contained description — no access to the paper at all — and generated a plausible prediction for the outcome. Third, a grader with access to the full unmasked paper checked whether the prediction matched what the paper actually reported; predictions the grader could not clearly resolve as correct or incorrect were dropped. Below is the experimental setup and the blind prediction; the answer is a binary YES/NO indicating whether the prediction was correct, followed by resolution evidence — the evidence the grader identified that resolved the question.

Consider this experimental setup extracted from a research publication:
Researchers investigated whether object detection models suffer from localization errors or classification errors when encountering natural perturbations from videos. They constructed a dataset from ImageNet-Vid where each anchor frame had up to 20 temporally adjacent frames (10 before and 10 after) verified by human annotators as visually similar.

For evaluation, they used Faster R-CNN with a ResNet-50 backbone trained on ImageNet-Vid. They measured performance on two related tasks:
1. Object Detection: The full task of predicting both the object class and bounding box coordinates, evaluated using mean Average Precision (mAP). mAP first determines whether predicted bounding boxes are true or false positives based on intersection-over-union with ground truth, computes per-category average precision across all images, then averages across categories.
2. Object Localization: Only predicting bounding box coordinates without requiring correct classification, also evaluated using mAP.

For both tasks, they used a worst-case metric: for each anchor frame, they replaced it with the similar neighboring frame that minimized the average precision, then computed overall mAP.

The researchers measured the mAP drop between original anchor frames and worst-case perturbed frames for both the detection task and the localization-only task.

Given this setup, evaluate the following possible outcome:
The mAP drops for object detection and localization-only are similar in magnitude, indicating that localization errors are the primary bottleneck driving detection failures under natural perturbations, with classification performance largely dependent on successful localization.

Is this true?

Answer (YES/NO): NO